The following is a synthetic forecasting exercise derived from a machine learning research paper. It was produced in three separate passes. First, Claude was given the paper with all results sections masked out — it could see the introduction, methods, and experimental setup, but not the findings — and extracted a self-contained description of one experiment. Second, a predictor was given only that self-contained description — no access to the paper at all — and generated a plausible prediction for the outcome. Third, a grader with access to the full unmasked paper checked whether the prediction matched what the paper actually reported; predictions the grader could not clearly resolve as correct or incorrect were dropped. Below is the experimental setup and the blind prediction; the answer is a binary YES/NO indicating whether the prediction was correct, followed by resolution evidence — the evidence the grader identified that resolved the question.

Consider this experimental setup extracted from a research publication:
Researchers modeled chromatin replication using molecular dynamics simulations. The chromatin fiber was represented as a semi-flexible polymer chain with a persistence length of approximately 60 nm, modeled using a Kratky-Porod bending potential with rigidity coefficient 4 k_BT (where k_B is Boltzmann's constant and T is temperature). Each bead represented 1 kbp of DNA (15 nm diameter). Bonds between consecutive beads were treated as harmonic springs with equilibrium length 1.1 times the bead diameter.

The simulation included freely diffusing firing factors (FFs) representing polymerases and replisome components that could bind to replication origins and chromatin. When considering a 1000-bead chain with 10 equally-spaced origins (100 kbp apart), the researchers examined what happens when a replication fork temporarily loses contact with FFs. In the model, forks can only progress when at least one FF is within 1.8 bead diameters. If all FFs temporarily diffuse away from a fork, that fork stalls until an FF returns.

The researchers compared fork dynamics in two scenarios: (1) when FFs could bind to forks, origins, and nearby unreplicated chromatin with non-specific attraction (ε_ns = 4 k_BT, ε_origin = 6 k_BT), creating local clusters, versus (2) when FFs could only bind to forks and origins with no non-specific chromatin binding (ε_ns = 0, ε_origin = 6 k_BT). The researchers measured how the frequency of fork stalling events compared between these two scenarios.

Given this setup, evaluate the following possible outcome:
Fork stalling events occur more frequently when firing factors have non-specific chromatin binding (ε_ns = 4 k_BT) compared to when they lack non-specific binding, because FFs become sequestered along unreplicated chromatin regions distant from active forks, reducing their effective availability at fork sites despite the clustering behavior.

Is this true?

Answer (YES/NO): NO